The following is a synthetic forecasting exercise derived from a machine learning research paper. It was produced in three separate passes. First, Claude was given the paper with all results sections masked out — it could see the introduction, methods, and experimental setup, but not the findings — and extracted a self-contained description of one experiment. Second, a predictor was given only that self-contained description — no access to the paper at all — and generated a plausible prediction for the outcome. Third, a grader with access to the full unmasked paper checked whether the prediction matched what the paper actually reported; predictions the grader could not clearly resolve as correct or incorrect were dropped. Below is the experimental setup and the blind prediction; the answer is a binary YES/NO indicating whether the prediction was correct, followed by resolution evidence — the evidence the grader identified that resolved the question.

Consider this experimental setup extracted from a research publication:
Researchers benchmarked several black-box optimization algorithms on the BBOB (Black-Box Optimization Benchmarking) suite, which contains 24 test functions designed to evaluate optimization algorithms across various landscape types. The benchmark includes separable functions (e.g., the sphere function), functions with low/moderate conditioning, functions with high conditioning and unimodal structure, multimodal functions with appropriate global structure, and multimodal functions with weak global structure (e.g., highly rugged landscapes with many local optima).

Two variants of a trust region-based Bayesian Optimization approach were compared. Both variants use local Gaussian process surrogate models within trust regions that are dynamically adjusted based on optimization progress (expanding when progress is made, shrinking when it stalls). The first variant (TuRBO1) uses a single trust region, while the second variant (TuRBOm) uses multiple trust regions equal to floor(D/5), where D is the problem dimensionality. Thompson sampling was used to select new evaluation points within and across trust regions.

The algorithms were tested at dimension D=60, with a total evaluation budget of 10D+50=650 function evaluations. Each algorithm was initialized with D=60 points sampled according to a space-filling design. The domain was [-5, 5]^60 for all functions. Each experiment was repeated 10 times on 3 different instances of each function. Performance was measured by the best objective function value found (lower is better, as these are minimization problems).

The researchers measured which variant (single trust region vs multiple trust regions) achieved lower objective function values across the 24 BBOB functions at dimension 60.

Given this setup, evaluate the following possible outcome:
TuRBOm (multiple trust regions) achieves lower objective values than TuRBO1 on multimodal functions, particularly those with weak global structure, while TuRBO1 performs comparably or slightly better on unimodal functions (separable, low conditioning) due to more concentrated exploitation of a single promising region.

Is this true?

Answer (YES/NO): NO